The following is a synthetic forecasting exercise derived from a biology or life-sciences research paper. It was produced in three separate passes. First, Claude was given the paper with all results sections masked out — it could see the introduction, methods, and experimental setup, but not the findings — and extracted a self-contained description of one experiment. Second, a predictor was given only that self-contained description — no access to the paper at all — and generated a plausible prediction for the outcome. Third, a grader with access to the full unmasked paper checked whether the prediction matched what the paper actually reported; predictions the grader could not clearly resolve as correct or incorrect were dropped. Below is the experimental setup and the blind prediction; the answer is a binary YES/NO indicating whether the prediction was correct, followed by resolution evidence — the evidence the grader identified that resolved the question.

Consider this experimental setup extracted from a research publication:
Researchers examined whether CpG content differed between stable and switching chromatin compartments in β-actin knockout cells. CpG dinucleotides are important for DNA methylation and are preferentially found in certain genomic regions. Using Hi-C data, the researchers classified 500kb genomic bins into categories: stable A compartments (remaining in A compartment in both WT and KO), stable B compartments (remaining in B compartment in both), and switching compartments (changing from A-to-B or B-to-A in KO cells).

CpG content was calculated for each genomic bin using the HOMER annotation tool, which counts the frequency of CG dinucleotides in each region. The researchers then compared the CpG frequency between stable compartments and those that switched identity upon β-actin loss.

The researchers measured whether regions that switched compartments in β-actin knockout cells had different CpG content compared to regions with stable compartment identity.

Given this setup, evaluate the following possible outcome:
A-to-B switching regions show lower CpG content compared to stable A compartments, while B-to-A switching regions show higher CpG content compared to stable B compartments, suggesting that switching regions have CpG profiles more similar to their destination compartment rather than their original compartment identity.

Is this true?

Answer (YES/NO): NO